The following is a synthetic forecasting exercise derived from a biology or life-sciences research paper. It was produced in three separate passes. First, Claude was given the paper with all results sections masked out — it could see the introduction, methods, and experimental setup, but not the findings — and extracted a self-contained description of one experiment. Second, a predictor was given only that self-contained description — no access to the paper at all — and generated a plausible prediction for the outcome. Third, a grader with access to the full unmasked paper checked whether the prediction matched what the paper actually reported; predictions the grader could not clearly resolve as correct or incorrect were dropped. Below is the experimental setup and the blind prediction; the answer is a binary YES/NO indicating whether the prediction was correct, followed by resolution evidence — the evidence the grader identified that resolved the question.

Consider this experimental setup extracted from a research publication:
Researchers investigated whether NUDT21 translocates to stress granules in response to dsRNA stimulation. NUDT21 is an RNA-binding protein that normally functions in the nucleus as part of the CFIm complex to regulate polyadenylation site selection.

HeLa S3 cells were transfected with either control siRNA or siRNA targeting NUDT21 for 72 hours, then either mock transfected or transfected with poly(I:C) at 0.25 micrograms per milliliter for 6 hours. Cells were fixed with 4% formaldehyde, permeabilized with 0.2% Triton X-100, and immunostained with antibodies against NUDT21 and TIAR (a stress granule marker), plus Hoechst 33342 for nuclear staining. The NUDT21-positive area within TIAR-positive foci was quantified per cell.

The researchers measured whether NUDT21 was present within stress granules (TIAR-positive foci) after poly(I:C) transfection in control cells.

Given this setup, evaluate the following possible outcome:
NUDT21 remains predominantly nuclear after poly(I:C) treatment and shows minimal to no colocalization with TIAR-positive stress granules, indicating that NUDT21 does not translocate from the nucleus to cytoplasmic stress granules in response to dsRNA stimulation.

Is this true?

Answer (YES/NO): NO